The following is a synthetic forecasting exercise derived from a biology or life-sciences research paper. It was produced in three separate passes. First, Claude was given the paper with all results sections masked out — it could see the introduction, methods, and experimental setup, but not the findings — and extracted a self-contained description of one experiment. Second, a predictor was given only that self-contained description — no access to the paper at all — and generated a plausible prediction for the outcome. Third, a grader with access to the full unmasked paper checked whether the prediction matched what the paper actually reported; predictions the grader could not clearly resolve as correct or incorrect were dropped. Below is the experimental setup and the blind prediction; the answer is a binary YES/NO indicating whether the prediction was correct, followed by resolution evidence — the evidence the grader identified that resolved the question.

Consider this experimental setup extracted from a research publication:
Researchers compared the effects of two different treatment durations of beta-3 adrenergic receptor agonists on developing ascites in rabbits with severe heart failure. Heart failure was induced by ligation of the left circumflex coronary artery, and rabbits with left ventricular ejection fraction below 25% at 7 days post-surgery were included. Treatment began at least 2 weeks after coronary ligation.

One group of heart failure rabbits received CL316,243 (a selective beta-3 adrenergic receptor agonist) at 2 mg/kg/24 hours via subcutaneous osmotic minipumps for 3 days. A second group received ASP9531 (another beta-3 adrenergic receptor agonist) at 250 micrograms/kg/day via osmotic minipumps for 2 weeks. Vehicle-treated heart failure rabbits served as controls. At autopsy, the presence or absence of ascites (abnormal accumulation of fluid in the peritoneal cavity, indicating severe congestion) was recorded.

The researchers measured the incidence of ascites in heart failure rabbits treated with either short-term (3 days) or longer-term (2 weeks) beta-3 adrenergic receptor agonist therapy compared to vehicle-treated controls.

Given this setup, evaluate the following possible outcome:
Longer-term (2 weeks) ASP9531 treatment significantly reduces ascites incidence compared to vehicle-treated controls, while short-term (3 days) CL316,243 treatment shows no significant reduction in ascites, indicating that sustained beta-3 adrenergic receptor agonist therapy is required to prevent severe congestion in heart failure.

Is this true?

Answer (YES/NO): NO